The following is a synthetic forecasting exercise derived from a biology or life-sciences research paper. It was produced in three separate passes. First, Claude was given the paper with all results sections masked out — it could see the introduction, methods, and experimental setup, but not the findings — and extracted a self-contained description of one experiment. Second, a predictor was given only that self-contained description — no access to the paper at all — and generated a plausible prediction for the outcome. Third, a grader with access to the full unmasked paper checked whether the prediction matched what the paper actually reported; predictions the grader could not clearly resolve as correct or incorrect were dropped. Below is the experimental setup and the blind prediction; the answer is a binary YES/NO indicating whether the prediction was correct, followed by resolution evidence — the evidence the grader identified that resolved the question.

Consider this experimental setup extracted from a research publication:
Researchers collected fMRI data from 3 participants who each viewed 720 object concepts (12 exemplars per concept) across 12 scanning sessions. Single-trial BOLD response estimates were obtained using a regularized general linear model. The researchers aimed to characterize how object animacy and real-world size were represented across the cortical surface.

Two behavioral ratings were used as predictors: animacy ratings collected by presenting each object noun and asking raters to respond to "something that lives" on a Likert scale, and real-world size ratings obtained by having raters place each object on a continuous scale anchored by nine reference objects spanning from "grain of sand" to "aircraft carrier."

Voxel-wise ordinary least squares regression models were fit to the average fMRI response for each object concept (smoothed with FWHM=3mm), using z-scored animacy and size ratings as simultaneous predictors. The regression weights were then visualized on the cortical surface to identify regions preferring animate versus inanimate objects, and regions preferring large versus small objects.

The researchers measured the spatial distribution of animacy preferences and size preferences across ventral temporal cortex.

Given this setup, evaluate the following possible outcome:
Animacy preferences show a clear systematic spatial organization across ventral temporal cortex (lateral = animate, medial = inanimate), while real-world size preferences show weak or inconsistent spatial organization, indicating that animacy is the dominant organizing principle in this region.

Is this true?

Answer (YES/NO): NO